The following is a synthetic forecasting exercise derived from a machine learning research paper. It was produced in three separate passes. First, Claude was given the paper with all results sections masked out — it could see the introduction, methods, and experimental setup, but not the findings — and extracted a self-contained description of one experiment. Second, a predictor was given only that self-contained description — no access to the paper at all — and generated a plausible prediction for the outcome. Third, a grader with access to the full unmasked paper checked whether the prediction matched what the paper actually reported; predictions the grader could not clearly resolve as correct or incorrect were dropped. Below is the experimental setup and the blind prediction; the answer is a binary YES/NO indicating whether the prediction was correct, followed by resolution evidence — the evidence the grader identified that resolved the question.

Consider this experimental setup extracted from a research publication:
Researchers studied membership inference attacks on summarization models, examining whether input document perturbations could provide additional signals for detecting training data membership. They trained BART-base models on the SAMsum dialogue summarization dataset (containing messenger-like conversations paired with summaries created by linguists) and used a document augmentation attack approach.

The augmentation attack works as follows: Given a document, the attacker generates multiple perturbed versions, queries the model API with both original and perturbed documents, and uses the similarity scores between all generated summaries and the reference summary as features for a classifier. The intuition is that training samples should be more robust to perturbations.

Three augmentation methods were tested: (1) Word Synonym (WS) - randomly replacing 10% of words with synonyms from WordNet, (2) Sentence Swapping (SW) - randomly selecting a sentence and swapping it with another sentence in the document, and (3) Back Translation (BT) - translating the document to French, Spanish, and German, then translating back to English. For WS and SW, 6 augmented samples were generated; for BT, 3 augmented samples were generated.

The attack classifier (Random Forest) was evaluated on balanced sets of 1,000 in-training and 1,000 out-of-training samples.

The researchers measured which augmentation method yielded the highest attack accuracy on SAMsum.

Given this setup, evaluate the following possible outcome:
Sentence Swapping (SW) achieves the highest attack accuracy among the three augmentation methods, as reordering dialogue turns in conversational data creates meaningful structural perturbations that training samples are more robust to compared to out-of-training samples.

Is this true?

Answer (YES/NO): YES